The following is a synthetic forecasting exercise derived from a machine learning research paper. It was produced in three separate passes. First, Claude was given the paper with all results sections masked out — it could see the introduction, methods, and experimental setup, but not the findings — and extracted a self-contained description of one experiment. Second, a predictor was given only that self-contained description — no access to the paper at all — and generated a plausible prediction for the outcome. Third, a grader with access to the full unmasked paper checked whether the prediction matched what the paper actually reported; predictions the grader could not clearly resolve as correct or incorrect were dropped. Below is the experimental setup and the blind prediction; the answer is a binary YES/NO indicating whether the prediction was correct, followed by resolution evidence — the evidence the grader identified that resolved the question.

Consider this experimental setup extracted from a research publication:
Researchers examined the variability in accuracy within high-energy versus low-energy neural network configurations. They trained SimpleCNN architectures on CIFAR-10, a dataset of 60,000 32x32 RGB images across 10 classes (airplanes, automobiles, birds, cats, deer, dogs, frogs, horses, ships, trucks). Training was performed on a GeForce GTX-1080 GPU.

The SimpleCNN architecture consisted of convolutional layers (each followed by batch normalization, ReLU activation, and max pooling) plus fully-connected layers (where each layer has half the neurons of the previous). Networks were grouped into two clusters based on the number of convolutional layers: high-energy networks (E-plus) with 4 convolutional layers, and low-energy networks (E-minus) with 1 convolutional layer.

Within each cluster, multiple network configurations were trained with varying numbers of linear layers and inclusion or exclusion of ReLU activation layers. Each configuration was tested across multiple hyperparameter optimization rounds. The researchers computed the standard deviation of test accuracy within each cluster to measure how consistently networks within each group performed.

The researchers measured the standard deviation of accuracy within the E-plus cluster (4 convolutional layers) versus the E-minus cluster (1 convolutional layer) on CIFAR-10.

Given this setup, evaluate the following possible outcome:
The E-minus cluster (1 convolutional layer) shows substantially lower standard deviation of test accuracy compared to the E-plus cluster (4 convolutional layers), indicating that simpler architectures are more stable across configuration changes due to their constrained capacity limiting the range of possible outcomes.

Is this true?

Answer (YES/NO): YES